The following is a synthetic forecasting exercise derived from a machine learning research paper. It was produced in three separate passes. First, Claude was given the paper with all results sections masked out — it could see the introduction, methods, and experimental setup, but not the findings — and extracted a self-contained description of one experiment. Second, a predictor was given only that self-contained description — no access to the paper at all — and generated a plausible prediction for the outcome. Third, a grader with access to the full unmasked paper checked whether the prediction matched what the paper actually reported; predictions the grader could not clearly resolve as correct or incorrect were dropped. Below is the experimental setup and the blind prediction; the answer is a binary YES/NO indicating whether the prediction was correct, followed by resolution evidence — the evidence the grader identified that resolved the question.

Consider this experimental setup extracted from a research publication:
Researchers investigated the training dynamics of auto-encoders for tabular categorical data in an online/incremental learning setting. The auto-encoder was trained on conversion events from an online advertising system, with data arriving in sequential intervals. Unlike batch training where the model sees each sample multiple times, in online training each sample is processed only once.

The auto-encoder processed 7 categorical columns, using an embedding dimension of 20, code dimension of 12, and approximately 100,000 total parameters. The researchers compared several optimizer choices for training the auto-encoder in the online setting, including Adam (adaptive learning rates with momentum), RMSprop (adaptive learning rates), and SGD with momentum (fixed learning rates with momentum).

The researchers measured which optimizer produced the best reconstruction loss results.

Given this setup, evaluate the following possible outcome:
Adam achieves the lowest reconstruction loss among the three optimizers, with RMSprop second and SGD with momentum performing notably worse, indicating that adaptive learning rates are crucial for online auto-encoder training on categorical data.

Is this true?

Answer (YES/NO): NO